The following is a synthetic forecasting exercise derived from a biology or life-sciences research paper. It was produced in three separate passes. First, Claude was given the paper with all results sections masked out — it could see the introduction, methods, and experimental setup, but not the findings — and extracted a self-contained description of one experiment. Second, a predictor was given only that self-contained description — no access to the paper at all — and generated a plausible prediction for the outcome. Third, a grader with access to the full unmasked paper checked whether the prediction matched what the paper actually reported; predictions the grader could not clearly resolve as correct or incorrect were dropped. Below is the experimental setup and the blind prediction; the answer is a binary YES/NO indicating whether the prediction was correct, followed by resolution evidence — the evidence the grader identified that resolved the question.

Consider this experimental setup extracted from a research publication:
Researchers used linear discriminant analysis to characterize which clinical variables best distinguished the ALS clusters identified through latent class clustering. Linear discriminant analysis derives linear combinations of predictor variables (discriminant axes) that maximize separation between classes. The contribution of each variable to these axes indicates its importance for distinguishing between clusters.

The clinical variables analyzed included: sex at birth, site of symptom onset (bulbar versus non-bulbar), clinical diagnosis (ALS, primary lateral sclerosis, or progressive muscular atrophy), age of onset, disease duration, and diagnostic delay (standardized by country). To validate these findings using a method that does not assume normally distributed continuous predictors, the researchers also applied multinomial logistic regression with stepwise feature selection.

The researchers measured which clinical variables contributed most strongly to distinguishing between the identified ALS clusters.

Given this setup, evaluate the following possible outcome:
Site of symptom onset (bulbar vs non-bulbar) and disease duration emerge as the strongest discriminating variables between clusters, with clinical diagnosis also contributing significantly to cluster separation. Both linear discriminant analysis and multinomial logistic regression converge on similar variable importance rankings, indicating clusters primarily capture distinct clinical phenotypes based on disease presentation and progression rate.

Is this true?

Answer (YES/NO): NO